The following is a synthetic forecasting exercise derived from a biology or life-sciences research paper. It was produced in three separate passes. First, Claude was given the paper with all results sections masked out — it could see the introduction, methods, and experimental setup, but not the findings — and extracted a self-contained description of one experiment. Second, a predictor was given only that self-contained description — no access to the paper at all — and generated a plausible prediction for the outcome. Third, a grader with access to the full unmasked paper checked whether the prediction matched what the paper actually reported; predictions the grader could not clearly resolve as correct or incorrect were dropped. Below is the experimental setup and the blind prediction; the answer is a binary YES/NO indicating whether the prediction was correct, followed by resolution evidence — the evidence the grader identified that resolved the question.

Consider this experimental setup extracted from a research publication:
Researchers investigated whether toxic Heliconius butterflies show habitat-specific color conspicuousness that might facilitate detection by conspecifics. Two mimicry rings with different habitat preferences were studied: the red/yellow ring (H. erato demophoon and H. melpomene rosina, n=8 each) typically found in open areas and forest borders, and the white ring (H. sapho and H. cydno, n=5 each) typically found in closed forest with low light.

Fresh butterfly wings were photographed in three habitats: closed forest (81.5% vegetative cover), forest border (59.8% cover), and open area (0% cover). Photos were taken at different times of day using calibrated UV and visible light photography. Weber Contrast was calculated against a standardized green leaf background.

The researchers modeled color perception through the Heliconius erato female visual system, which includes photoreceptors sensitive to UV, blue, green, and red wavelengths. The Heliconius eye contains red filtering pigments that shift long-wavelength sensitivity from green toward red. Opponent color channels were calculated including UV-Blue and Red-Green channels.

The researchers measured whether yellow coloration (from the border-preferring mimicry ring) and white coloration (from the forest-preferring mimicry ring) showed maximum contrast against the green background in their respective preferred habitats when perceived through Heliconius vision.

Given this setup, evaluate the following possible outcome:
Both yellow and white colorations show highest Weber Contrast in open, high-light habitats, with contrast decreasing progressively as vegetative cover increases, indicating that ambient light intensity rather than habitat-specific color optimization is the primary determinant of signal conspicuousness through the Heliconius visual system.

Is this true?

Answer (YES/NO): NO